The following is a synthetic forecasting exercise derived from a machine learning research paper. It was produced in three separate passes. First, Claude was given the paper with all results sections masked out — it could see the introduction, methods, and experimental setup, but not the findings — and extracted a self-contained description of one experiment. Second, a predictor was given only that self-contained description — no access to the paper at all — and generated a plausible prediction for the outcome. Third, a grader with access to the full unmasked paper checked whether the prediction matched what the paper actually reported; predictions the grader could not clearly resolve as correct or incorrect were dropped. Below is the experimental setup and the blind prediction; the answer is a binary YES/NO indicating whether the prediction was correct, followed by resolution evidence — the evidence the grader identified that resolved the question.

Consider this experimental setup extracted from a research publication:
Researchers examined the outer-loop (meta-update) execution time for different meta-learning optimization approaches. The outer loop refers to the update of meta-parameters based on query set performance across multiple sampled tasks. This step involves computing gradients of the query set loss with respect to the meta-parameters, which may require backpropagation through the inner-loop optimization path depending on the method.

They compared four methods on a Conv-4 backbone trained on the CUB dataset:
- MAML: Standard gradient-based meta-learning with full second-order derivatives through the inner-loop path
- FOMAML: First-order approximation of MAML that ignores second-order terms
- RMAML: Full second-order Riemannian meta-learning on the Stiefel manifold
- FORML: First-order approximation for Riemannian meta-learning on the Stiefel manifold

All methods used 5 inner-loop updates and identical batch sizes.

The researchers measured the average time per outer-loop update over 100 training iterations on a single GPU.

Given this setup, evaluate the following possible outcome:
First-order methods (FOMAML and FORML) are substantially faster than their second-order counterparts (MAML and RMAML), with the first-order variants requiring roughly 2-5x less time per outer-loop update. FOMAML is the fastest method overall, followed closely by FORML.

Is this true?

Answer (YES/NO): NO